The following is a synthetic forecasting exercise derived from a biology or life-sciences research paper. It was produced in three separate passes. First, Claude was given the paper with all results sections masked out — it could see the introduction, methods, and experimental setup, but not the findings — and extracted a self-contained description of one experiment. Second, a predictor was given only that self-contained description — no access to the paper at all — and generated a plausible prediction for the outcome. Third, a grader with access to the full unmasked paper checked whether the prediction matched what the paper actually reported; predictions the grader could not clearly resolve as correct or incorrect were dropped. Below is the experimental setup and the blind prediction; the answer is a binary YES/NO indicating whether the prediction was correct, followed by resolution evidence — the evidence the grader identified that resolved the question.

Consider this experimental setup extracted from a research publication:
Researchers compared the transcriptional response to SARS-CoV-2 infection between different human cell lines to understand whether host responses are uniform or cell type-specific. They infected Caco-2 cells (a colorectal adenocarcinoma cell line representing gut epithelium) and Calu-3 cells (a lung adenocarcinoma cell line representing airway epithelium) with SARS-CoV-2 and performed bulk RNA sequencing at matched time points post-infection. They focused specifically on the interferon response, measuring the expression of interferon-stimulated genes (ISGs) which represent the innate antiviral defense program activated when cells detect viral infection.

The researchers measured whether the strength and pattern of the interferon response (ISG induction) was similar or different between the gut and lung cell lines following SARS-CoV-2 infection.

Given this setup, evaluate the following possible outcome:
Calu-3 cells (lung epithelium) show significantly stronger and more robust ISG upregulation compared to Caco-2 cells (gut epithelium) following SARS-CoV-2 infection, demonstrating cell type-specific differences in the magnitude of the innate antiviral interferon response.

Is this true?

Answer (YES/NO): YES